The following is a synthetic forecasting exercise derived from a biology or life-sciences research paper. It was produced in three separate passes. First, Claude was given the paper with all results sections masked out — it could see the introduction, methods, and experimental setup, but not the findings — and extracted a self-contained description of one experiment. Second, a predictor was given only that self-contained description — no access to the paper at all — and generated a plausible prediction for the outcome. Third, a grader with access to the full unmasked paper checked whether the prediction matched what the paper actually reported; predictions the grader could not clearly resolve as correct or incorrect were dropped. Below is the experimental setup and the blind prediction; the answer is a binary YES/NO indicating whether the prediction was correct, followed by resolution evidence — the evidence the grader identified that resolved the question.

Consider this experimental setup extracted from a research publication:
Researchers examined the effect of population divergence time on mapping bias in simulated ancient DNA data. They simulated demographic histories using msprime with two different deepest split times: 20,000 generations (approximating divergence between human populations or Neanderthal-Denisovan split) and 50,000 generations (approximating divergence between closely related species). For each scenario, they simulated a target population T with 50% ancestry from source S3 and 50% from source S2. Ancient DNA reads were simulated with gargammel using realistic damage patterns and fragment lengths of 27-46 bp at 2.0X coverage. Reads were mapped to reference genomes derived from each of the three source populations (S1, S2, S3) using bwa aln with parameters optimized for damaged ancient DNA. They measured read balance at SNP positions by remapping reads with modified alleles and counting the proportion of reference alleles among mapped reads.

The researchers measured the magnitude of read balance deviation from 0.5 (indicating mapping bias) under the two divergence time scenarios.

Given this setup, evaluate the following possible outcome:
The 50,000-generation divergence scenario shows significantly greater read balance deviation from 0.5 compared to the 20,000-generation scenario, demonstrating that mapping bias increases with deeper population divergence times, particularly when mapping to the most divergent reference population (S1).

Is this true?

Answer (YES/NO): NO